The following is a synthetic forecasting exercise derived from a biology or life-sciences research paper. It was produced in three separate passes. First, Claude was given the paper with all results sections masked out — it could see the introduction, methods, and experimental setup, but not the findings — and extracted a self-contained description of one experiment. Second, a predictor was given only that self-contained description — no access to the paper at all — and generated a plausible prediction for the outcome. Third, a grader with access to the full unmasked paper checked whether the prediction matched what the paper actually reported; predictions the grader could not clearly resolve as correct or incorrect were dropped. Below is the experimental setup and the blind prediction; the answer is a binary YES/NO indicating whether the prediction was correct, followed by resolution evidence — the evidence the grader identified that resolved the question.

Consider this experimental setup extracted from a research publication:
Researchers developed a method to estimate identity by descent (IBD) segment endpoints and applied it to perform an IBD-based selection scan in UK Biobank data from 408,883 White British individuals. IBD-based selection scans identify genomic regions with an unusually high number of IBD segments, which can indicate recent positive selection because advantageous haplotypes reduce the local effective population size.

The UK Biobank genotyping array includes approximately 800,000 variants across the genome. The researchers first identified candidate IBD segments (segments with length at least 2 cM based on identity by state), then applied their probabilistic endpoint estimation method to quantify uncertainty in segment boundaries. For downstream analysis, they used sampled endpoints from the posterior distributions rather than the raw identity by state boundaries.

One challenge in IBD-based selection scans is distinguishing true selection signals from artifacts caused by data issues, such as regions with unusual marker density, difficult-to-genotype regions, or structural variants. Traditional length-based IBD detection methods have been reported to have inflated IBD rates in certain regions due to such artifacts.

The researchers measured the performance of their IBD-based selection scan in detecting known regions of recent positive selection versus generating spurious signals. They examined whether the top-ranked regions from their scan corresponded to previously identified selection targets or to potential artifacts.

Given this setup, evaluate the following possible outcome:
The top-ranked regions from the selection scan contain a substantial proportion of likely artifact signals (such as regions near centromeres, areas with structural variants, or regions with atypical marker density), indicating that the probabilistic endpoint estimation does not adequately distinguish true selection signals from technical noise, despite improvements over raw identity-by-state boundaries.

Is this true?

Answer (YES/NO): NO